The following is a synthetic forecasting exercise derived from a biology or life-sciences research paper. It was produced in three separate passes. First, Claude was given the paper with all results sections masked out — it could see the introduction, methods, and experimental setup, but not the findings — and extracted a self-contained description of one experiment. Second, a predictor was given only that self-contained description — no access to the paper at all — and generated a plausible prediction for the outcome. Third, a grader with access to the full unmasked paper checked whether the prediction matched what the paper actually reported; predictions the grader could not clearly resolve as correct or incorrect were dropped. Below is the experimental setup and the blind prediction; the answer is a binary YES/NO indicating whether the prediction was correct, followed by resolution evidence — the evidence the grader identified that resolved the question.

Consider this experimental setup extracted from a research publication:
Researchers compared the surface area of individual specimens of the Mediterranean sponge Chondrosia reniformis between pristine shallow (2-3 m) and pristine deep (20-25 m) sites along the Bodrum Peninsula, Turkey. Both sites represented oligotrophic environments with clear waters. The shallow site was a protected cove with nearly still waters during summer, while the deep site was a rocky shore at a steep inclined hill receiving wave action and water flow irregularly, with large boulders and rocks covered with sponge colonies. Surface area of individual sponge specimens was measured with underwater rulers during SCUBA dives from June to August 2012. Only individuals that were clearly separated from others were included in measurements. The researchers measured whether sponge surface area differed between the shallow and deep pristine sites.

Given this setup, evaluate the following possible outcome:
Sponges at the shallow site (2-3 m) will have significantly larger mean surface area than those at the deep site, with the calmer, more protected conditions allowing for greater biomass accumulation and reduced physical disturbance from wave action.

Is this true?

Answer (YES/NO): NO